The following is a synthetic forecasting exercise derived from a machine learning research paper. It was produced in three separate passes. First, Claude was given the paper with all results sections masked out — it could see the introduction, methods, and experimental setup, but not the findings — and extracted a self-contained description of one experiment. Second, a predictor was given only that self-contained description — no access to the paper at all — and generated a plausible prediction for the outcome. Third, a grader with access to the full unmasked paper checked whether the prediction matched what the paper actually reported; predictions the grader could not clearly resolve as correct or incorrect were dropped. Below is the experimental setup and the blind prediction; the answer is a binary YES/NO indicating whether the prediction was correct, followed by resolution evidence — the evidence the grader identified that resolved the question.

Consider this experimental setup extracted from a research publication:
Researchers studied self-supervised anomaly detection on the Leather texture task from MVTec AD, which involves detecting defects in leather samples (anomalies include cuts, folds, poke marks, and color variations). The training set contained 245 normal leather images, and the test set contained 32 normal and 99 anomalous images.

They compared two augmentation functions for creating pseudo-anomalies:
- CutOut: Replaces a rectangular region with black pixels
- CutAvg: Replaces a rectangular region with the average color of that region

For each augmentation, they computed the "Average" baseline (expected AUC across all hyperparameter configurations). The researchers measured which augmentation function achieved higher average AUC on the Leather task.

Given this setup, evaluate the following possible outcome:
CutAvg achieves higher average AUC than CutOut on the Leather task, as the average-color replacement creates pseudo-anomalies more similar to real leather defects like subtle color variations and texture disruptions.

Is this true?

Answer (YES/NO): NO